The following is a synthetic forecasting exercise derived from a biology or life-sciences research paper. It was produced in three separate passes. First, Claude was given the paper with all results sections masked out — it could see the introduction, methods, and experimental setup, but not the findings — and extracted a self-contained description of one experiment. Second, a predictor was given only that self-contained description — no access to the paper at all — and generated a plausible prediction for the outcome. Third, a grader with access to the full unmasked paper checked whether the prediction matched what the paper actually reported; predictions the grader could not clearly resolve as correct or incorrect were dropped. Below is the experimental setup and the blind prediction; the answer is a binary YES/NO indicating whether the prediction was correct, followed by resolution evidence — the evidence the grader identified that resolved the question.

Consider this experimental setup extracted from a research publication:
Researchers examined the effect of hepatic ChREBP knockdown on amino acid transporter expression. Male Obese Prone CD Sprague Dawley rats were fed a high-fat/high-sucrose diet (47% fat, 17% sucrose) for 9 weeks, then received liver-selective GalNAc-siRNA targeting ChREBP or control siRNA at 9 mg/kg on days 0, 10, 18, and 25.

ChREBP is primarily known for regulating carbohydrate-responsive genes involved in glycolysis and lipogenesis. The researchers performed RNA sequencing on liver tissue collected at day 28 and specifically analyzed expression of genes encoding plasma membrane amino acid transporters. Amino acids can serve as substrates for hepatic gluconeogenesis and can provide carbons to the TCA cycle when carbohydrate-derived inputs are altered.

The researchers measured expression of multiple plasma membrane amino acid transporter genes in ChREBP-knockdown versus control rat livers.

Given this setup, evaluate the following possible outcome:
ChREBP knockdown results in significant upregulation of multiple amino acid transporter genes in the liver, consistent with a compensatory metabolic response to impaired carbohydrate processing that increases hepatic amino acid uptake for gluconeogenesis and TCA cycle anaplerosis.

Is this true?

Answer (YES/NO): YES